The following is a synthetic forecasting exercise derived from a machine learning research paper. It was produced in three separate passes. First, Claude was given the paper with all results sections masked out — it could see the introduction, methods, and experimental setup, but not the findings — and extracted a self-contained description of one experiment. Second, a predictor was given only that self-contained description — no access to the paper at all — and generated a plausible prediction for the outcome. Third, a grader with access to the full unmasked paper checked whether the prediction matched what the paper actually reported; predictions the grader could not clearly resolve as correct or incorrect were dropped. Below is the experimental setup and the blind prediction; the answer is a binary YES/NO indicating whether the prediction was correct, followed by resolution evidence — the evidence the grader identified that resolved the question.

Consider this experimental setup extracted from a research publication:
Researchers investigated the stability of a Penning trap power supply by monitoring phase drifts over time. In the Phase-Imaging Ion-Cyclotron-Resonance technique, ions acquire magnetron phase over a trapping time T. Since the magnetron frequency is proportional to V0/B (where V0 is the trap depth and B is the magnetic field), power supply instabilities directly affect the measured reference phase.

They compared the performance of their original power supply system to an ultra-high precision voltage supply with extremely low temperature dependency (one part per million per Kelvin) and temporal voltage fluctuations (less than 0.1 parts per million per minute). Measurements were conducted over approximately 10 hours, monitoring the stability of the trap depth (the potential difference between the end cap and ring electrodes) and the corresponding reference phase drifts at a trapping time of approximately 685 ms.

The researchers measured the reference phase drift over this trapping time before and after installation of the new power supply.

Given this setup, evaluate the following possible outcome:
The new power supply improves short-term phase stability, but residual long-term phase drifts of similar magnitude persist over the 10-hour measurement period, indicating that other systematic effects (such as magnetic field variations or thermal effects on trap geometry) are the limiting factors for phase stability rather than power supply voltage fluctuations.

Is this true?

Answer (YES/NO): NO